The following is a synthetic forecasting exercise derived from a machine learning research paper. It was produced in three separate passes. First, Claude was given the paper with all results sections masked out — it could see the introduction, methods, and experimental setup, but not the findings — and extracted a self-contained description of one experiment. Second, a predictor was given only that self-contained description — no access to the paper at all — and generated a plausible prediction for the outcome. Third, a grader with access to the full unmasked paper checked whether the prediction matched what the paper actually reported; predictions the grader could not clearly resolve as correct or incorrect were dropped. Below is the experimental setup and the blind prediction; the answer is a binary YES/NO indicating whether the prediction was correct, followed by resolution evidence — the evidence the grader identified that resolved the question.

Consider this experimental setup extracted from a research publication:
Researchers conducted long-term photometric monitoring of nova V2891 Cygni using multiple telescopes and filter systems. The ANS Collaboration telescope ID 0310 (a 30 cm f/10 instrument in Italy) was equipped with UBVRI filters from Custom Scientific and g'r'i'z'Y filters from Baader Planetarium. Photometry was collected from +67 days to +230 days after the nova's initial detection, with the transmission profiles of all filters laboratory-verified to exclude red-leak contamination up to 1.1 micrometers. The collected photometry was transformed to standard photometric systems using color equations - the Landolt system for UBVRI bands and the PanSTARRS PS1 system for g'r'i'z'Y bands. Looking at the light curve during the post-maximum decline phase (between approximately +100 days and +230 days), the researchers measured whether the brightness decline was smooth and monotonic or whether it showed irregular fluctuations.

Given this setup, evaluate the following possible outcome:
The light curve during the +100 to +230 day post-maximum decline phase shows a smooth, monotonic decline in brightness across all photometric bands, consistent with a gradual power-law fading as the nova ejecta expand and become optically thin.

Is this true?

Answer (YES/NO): NO